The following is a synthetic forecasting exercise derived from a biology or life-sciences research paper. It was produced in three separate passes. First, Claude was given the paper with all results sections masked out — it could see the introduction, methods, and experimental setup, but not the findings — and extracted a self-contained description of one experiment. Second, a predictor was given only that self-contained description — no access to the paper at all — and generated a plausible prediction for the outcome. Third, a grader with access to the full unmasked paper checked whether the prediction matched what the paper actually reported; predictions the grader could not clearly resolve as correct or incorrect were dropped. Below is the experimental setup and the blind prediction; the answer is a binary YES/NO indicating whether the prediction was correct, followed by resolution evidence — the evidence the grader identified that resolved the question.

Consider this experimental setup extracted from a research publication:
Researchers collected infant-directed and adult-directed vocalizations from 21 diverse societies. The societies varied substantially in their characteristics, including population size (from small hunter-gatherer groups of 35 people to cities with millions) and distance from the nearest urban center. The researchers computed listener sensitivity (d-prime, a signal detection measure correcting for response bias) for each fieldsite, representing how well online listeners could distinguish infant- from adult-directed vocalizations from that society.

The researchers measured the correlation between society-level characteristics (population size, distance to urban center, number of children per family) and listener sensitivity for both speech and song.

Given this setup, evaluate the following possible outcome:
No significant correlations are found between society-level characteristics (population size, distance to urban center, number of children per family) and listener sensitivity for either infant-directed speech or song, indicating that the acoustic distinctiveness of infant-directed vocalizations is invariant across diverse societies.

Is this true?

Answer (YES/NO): NO